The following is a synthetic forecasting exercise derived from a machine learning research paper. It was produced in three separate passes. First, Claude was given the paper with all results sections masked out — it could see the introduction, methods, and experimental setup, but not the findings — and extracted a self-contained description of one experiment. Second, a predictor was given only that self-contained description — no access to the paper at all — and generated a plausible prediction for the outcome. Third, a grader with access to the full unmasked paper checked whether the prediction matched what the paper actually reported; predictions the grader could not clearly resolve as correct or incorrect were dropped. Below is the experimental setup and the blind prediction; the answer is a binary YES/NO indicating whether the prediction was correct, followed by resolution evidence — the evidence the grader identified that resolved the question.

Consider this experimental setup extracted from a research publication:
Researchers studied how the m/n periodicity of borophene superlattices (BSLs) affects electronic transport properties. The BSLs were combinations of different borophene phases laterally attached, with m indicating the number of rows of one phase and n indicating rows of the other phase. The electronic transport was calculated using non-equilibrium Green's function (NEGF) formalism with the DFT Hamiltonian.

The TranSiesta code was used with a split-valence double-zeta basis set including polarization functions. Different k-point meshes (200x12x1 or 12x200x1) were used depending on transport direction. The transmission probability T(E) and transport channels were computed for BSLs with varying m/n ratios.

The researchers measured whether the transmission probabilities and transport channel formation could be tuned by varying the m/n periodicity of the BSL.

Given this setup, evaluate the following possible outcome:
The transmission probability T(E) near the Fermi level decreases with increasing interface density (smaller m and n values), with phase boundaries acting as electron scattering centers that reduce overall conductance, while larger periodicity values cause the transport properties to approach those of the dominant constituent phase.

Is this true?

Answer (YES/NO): NO